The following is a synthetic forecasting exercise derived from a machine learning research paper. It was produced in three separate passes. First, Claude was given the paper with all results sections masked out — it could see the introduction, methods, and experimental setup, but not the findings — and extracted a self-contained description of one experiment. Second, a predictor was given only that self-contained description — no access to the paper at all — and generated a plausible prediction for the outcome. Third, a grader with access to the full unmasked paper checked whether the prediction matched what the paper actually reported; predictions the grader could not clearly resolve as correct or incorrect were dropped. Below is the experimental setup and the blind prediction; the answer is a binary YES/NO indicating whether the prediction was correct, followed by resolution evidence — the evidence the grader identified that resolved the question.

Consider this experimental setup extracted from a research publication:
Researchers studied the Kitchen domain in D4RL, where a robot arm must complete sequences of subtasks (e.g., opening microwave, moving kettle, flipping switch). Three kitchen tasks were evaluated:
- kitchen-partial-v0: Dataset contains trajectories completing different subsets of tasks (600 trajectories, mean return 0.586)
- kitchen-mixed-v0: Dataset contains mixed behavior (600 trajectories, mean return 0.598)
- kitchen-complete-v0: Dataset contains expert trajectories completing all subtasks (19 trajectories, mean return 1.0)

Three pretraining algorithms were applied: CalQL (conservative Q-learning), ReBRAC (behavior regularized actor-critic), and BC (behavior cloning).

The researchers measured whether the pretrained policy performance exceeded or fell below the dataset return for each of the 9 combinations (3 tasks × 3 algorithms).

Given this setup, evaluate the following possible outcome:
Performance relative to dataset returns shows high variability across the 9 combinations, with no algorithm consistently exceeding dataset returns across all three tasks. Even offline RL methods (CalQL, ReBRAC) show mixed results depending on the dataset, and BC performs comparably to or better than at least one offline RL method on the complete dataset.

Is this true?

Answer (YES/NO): YES